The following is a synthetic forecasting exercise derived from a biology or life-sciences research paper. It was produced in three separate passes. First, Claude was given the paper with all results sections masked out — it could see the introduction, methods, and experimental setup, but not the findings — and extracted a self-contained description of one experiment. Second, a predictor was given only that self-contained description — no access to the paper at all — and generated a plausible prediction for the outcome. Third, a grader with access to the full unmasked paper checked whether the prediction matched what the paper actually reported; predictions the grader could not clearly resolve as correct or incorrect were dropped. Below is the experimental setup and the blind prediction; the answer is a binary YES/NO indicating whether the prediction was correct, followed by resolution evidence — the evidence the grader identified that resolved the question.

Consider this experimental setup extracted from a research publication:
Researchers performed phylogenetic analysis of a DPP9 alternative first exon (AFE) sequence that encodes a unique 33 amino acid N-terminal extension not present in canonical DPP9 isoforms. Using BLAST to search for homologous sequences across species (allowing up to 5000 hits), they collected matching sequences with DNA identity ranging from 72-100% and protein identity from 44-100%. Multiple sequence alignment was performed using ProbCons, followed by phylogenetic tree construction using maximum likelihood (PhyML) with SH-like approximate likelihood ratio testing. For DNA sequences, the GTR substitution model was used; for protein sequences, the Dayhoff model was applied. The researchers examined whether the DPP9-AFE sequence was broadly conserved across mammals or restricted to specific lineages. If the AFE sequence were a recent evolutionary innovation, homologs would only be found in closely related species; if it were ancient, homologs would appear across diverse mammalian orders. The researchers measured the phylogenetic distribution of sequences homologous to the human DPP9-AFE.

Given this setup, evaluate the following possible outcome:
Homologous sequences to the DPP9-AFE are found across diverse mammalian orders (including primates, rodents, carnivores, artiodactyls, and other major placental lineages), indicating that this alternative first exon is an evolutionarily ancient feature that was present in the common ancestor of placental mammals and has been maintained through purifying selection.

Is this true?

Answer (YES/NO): NO